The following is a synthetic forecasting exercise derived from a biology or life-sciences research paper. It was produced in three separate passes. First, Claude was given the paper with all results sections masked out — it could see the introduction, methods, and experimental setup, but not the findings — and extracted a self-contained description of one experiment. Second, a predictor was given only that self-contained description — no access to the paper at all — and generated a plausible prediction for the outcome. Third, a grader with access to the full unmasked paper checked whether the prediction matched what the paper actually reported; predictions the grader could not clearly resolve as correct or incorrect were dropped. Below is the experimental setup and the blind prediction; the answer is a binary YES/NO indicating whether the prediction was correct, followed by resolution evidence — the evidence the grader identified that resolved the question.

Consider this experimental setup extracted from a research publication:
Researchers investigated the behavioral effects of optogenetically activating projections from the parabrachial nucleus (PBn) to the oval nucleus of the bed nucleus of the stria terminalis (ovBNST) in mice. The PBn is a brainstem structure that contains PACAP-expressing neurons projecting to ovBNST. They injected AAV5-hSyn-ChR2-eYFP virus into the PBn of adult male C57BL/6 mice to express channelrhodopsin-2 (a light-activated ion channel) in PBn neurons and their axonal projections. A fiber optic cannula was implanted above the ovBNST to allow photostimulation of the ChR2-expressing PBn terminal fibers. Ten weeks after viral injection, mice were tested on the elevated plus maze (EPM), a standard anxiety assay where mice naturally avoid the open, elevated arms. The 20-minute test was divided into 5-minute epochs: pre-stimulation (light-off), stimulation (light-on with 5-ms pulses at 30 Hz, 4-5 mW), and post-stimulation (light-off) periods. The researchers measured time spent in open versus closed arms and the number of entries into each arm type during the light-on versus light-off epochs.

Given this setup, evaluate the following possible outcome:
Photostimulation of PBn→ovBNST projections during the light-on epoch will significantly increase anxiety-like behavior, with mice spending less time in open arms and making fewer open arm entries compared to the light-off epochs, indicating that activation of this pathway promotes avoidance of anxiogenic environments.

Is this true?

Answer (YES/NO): NO